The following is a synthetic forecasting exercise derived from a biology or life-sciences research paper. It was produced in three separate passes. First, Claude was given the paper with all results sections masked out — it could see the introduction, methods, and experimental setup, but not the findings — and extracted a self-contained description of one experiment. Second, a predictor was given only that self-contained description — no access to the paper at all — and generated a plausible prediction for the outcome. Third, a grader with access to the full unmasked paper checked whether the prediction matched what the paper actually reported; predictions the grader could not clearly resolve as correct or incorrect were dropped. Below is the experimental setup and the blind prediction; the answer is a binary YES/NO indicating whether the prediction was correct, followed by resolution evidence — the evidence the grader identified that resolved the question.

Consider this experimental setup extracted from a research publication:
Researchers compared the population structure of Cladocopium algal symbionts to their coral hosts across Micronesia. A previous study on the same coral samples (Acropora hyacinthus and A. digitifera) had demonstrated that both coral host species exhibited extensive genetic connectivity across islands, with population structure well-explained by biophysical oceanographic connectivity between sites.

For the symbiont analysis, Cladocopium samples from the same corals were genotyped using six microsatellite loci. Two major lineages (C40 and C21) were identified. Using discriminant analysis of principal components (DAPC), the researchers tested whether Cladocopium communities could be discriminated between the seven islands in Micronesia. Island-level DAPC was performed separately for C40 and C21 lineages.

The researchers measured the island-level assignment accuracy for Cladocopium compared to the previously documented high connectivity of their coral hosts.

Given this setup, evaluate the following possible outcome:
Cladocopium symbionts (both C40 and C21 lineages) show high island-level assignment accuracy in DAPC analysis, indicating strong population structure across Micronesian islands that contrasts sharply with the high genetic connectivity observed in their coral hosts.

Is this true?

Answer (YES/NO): YES